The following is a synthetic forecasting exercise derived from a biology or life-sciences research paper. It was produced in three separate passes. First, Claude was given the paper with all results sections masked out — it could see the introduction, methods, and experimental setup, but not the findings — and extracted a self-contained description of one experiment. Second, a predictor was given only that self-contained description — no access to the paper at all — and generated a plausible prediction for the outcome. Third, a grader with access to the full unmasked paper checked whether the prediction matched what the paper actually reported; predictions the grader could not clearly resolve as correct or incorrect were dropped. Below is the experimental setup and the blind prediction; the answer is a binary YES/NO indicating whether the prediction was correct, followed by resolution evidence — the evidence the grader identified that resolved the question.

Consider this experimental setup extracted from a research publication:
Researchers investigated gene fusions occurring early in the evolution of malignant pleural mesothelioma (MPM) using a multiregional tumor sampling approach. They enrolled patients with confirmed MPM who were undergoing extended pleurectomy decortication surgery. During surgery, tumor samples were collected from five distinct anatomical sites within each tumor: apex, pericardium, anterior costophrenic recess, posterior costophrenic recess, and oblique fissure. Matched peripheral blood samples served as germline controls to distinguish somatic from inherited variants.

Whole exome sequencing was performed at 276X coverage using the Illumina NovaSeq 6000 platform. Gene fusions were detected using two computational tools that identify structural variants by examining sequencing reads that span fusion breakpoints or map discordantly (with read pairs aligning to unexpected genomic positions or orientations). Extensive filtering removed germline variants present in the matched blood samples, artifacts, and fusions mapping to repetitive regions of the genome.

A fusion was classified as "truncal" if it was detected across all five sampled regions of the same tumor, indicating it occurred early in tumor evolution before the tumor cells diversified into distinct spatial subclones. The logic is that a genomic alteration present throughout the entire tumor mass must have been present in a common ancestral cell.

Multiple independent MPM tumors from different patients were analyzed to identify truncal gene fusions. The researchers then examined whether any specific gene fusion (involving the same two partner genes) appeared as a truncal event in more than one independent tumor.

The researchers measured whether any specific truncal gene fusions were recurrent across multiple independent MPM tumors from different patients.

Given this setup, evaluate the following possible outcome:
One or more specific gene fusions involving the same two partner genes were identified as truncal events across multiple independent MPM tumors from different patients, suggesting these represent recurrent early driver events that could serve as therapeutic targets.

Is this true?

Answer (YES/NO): NO